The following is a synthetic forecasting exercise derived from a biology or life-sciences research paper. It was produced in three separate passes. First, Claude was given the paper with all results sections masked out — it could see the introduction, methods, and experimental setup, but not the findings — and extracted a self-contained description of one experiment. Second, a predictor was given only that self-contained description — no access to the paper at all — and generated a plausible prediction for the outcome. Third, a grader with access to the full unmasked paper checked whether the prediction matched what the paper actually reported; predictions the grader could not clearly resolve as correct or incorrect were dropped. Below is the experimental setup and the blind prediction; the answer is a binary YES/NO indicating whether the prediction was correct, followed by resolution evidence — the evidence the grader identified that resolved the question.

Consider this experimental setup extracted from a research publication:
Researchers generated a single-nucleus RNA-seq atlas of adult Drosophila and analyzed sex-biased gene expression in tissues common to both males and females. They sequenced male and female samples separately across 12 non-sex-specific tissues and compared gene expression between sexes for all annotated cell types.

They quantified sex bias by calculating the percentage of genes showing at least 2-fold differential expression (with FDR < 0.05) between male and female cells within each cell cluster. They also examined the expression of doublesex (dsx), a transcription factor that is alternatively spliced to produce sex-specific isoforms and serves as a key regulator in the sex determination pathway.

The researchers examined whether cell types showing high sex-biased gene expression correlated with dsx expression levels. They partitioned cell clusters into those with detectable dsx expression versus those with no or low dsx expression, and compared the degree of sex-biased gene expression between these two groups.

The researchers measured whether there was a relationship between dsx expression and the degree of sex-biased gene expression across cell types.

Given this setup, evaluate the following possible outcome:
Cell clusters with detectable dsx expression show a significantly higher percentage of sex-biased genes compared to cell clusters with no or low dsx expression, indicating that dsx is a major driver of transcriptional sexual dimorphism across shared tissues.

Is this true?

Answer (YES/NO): YES